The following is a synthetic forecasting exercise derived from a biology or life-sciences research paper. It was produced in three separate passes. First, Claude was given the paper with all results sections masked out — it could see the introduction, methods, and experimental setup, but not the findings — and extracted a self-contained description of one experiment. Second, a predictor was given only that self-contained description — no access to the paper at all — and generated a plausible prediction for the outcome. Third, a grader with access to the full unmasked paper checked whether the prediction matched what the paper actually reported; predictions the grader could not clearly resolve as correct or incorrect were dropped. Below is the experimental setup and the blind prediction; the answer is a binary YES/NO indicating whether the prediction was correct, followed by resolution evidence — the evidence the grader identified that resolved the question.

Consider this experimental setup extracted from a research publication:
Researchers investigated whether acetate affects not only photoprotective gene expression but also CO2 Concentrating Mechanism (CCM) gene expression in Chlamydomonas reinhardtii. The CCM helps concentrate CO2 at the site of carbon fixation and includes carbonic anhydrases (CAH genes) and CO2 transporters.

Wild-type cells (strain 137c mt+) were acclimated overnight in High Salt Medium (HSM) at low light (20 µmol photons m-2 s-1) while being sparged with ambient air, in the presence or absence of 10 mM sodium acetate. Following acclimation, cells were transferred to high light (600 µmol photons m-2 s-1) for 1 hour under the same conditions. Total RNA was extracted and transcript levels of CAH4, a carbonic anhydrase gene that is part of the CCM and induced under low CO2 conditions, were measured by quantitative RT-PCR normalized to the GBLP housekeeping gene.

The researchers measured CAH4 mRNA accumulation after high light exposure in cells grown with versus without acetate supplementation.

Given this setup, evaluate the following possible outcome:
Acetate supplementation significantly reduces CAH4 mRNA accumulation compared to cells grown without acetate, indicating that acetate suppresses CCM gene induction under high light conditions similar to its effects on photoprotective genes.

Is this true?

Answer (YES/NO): YES